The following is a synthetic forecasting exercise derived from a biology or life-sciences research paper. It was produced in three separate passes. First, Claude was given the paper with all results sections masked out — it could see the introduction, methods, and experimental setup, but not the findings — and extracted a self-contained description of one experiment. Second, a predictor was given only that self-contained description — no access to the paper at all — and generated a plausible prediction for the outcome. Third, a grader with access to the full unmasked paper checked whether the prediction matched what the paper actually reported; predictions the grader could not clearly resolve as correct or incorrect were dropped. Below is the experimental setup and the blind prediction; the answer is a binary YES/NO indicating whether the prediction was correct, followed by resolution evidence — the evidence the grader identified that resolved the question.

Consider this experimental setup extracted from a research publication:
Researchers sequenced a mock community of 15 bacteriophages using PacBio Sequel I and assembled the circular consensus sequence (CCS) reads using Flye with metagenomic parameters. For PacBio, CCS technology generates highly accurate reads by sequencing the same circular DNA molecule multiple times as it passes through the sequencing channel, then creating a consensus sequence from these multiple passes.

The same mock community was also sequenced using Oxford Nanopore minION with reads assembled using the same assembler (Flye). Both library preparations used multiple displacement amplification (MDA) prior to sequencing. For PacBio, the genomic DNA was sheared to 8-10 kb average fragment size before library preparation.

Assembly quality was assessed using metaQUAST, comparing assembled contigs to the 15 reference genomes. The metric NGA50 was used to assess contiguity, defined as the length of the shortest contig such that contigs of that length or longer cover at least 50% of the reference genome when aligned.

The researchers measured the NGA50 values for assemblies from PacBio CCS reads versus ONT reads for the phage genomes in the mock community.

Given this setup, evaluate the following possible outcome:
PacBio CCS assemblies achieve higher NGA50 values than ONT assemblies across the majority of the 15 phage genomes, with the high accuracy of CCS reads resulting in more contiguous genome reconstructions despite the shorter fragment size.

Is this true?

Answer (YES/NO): NO